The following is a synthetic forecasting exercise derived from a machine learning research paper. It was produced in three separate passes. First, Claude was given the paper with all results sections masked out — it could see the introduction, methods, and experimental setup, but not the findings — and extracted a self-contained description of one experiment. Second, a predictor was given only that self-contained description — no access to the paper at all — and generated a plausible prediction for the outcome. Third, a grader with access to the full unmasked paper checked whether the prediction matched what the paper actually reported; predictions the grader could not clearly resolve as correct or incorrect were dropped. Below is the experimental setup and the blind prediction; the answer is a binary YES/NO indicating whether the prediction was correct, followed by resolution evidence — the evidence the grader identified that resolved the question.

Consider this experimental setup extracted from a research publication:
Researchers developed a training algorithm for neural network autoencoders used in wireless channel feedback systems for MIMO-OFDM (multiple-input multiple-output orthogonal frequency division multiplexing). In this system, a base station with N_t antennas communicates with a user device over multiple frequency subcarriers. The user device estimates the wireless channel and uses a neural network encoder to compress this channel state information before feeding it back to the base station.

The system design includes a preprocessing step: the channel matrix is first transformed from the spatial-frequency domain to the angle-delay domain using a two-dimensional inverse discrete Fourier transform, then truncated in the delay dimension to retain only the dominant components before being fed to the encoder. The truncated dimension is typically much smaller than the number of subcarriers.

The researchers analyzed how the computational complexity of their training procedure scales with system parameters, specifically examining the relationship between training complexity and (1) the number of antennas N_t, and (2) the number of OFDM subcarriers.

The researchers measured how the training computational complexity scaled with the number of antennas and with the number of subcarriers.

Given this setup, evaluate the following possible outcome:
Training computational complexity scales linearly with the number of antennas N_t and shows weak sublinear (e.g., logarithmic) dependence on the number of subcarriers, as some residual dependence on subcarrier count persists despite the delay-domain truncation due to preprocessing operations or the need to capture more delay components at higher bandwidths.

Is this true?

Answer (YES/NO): NO